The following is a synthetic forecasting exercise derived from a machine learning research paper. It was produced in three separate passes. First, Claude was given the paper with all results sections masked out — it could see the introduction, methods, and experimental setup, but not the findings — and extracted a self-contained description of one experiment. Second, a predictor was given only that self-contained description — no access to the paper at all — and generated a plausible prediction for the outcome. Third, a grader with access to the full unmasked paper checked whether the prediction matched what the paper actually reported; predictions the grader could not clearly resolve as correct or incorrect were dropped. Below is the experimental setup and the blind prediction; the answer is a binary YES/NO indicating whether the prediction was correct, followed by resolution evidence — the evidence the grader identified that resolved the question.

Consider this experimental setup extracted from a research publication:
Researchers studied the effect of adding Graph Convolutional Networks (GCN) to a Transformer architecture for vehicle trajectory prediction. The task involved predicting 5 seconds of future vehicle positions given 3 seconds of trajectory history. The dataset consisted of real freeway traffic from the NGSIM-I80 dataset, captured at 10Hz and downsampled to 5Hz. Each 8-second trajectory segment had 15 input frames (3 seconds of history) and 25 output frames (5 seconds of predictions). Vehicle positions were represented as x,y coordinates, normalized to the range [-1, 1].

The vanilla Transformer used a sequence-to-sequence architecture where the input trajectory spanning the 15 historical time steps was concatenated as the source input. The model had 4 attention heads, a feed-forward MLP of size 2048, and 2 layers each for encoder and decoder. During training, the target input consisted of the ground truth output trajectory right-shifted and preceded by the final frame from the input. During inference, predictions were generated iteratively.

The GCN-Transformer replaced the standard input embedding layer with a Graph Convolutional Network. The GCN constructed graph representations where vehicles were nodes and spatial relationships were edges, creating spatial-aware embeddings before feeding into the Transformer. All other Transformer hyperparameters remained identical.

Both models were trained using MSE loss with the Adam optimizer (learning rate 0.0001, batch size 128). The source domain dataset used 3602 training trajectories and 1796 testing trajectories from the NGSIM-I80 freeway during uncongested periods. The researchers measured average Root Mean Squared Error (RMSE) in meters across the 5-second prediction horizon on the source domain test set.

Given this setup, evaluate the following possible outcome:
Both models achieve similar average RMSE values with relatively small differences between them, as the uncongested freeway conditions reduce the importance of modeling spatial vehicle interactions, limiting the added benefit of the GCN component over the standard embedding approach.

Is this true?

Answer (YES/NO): NO